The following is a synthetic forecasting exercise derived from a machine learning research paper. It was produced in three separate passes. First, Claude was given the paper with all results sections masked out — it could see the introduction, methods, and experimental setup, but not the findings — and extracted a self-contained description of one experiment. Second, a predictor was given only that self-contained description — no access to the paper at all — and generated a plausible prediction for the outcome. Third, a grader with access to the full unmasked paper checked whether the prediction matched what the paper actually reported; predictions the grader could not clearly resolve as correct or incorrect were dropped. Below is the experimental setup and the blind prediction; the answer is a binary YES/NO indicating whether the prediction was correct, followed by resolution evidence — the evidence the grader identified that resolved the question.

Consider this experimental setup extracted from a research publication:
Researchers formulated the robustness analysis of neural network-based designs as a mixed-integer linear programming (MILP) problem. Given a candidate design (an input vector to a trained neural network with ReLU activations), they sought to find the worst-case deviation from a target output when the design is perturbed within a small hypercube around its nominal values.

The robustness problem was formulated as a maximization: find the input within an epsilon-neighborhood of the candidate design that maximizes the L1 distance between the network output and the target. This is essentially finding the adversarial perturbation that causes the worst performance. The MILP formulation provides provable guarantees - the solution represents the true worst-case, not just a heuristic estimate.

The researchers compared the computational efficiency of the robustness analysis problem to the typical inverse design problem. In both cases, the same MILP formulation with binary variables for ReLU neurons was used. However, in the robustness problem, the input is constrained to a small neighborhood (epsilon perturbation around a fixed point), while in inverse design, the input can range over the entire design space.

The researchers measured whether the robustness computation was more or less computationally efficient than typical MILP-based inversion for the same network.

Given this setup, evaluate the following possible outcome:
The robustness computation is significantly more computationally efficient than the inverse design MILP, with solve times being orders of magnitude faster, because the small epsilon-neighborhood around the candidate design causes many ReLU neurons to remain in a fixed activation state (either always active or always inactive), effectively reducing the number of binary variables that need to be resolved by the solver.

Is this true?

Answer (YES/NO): NO